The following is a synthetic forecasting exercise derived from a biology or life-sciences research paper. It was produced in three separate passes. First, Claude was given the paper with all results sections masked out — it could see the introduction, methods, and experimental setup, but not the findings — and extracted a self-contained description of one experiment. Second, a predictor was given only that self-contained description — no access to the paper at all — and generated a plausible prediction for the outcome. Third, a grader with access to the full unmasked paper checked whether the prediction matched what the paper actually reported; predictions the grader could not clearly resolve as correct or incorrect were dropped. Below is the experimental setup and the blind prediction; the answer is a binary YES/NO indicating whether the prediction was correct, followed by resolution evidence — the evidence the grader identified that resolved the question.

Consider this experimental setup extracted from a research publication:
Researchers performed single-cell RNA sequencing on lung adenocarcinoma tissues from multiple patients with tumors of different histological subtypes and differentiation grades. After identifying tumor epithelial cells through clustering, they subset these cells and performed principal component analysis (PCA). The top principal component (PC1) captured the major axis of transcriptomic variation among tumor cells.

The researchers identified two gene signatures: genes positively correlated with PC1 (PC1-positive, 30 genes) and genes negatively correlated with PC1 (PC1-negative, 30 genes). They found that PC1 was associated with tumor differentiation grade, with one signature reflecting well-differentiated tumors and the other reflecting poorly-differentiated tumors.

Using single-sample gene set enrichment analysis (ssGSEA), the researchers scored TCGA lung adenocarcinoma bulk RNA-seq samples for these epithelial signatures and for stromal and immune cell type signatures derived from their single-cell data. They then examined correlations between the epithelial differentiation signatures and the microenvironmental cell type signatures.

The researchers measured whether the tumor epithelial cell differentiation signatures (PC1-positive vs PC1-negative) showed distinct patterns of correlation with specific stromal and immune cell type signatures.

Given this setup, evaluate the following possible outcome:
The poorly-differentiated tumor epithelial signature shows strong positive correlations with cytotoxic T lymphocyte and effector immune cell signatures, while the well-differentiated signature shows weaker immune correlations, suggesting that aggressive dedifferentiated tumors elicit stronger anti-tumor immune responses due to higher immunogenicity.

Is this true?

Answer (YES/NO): NO